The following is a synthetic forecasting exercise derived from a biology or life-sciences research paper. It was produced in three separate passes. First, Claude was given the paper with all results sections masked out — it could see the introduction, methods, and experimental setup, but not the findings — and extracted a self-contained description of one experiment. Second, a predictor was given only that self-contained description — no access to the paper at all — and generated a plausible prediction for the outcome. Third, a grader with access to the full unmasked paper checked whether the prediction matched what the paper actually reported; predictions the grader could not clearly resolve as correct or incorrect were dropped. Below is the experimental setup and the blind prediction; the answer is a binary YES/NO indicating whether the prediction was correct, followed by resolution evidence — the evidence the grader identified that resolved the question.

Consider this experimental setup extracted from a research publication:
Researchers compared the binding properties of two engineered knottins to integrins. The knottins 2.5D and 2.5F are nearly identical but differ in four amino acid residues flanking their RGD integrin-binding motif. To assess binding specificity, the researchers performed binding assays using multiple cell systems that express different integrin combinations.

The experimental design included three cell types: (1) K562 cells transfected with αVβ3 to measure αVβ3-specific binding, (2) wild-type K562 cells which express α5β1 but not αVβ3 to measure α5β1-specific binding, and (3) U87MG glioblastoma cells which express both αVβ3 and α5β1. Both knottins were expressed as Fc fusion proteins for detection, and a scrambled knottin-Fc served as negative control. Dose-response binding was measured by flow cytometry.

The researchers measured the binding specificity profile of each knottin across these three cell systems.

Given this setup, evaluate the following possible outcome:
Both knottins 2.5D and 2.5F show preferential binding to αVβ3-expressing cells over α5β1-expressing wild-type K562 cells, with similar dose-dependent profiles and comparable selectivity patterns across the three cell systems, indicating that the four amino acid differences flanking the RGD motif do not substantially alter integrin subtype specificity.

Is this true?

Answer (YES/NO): NO